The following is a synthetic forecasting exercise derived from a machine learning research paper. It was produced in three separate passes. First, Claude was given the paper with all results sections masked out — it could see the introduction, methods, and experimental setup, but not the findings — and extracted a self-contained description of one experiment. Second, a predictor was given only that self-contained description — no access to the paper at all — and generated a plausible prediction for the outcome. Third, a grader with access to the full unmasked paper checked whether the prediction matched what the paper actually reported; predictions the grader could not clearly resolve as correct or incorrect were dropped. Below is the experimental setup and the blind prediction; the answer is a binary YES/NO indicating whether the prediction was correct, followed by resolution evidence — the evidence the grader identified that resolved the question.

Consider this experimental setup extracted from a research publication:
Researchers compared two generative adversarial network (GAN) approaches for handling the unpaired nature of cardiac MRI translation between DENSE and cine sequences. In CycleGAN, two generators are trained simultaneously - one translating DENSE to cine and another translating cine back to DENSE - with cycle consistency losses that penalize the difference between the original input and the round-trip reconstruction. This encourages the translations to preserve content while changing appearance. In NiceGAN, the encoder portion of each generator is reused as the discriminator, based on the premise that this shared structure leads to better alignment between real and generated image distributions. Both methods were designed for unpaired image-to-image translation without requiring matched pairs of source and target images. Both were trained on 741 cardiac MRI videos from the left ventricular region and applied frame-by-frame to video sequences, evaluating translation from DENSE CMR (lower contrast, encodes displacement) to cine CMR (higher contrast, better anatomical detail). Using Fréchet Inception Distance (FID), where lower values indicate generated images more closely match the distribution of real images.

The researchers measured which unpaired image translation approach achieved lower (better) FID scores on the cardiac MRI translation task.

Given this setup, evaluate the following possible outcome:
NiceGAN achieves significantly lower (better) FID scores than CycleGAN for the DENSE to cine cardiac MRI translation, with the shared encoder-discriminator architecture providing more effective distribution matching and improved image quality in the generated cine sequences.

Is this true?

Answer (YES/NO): YES